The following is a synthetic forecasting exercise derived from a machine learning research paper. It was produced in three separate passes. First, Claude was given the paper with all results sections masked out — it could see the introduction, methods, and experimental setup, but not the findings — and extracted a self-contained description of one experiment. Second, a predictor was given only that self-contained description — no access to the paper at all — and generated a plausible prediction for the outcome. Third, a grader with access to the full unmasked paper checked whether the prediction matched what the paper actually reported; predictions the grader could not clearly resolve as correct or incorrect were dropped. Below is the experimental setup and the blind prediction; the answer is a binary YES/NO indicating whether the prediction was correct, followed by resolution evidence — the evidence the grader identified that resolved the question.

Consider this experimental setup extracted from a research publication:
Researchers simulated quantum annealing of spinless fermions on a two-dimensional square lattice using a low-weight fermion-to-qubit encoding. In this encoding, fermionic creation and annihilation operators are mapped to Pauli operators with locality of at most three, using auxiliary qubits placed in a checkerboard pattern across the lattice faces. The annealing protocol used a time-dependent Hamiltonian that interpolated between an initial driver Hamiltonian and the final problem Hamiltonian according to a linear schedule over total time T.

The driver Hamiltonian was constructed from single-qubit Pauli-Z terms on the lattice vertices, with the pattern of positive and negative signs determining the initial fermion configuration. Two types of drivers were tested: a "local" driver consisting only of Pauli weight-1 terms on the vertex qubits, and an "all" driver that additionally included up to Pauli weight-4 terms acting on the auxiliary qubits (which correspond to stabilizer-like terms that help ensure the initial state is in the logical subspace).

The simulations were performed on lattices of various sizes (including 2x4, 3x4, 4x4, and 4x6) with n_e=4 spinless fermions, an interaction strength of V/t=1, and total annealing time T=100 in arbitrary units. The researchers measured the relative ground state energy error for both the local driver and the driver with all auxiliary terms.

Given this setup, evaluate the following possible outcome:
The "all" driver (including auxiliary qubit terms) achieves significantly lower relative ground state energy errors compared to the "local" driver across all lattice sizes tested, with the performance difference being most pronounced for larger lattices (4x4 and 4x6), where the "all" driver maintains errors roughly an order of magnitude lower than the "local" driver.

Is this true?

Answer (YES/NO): NO